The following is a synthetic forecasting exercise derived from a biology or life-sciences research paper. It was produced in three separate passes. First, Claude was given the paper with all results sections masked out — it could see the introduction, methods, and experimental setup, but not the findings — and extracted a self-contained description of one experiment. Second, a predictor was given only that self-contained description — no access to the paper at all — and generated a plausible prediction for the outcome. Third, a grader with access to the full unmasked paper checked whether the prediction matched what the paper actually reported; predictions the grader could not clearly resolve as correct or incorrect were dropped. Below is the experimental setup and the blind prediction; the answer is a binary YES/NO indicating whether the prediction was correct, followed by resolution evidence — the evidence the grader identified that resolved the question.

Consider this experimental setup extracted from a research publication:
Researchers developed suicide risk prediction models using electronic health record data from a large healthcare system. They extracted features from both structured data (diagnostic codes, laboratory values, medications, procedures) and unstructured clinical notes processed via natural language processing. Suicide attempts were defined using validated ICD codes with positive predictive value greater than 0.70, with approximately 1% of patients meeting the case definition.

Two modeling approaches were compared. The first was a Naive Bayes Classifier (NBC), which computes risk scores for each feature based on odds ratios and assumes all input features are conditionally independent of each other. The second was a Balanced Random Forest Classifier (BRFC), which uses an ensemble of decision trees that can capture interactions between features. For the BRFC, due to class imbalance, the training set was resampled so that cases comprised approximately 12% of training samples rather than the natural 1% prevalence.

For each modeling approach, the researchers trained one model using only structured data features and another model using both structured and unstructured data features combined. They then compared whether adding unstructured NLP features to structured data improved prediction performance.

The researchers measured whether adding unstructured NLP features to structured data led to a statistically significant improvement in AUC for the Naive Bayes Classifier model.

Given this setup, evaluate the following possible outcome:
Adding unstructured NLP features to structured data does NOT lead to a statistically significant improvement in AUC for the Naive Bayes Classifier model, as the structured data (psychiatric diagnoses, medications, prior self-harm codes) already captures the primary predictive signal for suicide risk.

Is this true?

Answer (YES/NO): YES